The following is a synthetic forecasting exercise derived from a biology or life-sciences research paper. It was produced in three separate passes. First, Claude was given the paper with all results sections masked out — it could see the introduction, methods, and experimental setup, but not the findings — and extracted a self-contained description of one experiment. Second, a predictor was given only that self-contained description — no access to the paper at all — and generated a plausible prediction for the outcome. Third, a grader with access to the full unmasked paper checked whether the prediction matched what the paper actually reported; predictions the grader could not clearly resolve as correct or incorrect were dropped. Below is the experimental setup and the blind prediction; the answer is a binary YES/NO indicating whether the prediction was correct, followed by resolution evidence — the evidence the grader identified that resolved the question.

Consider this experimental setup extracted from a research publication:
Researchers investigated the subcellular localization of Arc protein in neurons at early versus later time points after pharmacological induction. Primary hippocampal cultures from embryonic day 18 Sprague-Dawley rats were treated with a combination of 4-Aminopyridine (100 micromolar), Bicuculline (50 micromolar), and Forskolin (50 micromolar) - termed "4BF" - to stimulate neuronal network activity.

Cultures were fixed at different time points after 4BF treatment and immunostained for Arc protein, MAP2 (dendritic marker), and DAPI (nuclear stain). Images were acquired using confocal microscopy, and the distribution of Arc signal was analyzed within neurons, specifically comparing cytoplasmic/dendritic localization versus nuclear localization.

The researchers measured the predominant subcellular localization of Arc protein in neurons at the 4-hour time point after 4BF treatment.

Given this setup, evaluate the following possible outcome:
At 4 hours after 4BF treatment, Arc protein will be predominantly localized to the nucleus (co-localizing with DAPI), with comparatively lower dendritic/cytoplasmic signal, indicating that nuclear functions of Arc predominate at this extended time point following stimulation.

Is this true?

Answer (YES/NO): YES